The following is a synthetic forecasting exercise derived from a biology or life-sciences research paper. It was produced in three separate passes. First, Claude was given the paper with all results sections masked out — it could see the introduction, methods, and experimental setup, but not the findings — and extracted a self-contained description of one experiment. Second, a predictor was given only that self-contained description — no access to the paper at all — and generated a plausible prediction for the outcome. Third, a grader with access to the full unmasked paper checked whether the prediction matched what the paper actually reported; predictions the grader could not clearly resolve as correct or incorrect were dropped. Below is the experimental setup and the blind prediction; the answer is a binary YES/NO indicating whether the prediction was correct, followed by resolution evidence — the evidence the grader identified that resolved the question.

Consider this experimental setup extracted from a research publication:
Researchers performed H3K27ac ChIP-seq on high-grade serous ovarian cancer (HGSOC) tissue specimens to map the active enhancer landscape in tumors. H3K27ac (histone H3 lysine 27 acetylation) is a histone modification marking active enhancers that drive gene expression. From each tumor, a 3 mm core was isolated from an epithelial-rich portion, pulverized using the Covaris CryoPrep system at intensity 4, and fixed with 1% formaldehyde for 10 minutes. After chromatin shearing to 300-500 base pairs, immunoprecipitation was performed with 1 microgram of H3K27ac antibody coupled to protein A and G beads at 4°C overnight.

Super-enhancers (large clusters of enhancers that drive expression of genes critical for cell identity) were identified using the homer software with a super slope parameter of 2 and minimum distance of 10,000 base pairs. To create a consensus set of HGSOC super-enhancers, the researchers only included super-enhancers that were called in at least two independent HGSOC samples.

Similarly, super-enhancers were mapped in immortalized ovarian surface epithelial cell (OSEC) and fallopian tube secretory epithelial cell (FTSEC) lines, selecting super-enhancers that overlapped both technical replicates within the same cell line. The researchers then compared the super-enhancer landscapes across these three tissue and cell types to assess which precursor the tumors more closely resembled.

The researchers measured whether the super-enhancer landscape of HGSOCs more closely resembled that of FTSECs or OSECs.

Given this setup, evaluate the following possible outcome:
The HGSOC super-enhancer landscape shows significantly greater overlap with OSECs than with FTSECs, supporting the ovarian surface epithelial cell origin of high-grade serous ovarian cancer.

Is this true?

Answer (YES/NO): NO